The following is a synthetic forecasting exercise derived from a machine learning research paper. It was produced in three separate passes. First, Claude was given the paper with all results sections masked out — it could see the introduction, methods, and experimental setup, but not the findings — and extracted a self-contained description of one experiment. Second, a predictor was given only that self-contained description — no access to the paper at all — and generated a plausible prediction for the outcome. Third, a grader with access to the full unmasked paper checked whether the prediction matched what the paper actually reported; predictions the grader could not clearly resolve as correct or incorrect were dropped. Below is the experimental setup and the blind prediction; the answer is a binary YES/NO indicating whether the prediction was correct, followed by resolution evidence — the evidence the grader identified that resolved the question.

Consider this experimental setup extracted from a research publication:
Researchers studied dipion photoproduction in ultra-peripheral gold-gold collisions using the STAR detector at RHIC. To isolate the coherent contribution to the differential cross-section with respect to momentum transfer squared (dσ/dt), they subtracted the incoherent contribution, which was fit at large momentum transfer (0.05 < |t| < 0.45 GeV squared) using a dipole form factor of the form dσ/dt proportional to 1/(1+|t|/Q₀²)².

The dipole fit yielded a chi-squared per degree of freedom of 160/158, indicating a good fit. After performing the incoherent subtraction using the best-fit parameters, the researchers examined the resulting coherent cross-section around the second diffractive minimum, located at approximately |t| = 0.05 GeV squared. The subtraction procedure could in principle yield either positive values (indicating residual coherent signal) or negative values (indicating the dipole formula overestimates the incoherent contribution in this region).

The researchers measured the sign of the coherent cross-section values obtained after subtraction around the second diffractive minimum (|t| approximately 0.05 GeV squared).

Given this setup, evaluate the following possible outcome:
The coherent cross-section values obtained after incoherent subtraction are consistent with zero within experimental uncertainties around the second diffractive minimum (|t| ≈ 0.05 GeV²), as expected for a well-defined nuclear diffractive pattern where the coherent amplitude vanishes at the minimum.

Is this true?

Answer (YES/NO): NO